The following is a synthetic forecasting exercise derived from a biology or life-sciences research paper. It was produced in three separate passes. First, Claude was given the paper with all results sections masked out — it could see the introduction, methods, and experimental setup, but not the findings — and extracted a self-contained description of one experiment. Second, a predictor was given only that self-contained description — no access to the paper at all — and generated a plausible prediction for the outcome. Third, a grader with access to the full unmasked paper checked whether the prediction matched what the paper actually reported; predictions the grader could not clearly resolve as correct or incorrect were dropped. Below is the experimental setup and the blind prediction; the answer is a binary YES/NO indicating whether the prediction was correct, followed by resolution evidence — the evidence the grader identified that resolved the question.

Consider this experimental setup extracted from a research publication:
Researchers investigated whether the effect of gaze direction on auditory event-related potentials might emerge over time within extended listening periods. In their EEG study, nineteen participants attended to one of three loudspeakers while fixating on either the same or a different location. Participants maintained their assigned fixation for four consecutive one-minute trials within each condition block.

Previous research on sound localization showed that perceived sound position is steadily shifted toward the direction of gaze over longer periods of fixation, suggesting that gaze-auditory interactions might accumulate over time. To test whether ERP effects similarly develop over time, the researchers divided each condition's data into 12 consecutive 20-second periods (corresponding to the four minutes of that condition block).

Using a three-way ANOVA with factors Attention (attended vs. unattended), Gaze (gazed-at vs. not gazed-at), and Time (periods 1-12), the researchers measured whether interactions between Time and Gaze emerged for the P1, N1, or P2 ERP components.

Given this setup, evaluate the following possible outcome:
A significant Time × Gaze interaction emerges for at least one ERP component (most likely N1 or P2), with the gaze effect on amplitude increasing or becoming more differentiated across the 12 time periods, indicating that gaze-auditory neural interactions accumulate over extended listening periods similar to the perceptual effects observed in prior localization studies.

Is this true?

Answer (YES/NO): NO